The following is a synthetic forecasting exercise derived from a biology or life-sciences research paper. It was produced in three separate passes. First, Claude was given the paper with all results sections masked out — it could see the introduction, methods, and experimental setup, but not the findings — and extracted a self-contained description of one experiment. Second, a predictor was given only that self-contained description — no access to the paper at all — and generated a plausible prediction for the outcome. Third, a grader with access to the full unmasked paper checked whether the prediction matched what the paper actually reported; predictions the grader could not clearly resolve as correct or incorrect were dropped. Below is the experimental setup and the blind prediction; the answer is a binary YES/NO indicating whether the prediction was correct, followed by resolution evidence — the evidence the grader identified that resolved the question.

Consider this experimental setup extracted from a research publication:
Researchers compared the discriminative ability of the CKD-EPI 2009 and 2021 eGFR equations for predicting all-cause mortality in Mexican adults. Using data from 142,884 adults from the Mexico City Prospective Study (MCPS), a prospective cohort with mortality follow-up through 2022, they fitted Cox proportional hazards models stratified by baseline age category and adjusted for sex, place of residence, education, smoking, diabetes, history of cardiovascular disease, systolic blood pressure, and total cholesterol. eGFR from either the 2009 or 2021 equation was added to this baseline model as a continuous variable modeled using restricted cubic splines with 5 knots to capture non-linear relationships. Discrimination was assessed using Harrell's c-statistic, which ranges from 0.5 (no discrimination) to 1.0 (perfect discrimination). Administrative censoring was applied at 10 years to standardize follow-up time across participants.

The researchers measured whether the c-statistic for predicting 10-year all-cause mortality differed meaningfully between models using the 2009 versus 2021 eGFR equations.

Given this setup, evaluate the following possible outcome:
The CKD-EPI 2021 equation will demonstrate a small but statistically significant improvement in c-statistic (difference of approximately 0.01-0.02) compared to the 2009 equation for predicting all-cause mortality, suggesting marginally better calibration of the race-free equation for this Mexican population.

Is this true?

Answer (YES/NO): NO